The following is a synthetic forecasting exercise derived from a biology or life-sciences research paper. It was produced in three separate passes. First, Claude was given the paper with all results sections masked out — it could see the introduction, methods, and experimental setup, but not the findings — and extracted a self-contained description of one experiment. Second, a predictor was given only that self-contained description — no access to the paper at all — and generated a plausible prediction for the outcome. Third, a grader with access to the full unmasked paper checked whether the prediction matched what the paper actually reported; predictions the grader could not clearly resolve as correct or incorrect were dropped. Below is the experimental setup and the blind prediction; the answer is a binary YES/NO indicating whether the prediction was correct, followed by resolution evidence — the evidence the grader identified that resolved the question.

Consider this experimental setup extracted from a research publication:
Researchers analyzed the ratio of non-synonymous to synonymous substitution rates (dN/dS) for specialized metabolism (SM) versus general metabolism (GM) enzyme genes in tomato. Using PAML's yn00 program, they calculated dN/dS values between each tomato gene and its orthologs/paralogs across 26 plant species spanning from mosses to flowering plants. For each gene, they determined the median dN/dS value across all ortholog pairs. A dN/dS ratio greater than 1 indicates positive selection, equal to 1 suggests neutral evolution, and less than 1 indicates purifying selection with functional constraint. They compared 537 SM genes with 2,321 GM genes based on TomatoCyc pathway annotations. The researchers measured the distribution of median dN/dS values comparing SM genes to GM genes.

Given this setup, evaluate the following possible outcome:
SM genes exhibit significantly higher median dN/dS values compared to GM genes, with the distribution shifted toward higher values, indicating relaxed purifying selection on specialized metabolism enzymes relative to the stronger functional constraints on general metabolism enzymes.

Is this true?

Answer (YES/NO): YES